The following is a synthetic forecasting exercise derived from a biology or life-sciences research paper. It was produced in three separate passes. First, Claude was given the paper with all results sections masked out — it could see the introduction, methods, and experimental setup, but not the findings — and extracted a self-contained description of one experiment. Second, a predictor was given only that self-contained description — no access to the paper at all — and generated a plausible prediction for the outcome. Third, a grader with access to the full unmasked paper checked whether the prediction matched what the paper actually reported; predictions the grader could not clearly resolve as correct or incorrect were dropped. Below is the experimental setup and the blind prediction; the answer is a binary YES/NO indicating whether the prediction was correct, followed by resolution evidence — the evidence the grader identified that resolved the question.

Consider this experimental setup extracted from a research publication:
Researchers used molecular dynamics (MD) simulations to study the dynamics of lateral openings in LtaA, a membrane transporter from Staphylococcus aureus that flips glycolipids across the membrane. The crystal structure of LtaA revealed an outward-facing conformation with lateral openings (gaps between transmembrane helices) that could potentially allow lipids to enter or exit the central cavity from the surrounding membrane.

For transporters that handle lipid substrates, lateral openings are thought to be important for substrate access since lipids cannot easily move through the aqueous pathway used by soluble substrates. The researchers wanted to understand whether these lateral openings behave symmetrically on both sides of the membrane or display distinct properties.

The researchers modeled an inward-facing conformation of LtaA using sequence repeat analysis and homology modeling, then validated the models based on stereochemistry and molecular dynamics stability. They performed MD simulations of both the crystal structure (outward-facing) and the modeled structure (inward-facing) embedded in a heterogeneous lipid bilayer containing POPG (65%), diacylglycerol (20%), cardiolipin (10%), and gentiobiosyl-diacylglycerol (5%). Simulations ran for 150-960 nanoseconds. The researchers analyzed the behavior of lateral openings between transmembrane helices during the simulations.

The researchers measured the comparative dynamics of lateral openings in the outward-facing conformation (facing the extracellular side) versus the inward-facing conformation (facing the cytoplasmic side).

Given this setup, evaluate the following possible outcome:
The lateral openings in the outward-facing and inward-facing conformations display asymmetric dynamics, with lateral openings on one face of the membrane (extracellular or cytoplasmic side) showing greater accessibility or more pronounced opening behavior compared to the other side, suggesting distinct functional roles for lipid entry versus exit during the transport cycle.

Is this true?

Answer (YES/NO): YES